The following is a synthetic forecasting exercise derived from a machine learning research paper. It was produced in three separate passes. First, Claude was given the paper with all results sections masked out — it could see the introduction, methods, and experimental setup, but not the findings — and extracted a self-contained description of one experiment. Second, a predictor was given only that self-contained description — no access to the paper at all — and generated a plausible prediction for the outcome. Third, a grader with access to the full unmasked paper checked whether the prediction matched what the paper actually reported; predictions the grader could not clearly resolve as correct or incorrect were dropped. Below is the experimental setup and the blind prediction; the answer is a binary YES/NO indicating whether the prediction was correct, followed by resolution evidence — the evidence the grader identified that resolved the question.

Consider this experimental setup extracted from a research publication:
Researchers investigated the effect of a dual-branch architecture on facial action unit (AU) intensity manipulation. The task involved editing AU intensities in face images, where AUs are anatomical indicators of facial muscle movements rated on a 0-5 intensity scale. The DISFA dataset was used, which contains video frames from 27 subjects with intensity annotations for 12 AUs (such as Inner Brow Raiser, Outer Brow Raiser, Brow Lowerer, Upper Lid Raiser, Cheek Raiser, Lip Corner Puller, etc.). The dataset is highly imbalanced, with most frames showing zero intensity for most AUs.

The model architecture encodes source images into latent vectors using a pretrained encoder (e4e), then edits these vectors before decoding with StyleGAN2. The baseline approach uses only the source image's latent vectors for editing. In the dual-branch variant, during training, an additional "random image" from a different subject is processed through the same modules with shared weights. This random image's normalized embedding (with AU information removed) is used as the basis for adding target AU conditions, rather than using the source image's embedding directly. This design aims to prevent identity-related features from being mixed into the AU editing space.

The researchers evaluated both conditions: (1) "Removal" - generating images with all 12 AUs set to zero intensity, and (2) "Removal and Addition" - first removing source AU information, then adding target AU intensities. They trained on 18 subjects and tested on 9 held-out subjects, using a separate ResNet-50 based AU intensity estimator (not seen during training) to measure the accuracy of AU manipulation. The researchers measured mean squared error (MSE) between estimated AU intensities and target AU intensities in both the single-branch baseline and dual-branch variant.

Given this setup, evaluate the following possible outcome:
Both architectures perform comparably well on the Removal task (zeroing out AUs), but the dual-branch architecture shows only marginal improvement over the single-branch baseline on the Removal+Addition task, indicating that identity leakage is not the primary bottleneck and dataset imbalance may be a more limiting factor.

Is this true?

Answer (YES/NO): NO